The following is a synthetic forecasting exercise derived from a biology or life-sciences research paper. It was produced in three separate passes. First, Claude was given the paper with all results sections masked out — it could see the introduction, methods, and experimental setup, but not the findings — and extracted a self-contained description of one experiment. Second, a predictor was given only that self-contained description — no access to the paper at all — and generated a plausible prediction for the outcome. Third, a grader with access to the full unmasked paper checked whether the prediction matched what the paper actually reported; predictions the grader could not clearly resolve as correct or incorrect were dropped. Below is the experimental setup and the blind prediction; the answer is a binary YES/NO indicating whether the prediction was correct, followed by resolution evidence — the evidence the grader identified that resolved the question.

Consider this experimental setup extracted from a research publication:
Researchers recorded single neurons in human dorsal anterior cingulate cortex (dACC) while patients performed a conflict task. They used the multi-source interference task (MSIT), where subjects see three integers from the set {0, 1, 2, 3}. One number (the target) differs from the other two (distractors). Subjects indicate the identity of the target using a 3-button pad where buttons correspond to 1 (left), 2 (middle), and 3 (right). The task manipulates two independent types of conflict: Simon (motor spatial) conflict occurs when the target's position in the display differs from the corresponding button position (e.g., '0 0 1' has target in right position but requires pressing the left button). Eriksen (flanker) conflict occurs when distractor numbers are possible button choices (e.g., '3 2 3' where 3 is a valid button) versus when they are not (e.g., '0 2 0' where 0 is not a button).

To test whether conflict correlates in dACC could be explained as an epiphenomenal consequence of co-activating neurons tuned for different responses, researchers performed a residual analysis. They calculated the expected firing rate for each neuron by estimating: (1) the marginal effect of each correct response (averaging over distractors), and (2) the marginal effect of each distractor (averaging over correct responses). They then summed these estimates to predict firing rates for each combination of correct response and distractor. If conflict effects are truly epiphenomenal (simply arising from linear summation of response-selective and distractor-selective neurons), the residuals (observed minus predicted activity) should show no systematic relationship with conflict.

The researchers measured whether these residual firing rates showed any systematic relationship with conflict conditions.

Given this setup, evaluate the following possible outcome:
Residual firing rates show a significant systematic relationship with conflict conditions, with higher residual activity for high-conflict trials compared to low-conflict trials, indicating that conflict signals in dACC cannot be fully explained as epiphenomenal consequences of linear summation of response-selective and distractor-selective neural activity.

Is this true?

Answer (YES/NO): YES